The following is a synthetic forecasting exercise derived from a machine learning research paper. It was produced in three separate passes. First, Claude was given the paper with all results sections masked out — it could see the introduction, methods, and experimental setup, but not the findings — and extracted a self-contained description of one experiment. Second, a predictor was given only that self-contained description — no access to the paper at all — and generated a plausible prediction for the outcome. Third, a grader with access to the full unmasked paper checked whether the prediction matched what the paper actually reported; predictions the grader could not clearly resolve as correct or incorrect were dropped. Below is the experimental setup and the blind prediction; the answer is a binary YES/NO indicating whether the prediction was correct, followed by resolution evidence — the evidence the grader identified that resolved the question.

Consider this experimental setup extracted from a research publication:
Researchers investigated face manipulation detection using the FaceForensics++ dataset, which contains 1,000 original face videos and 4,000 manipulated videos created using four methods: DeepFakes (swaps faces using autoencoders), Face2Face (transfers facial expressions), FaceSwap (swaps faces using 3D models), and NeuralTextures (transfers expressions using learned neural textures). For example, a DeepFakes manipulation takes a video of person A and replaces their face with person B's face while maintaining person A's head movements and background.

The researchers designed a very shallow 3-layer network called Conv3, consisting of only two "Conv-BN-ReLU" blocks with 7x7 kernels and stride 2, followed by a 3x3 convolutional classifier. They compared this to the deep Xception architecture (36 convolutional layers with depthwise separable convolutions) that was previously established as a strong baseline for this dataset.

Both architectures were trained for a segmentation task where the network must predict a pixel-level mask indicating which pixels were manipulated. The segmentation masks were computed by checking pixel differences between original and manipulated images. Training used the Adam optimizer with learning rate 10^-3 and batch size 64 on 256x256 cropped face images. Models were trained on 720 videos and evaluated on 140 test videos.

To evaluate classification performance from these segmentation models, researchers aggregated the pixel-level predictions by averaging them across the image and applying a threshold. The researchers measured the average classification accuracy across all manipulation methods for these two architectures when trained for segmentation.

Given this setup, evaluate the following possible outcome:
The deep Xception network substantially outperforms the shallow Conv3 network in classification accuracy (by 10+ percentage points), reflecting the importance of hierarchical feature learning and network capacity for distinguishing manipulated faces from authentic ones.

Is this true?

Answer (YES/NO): NO